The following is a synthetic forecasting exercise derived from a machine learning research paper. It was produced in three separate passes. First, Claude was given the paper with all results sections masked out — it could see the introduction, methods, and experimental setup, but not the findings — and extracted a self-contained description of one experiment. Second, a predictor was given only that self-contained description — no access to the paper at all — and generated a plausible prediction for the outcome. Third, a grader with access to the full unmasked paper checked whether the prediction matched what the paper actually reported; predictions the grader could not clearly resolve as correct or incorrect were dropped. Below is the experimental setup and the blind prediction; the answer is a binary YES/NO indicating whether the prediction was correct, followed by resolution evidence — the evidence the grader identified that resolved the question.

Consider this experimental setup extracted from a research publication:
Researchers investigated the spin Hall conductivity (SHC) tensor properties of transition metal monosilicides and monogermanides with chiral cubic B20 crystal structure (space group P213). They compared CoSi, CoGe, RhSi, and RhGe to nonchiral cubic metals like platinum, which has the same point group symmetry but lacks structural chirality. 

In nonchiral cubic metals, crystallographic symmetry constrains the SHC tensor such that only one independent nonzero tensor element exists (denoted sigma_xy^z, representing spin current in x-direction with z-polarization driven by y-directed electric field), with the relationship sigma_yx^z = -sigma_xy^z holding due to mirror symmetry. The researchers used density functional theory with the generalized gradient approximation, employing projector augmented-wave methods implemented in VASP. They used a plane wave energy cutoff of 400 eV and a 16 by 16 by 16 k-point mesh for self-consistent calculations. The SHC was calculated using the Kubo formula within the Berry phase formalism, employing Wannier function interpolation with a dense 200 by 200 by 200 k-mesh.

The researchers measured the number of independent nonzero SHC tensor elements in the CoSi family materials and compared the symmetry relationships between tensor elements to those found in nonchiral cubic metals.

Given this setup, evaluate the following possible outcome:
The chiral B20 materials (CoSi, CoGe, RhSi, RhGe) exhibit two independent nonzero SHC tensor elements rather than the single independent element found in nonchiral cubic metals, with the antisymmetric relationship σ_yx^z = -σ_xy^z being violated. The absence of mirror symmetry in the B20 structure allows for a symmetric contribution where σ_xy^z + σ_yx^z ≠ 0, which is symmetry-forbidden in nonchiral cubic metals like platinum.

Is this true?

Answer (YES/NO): YES